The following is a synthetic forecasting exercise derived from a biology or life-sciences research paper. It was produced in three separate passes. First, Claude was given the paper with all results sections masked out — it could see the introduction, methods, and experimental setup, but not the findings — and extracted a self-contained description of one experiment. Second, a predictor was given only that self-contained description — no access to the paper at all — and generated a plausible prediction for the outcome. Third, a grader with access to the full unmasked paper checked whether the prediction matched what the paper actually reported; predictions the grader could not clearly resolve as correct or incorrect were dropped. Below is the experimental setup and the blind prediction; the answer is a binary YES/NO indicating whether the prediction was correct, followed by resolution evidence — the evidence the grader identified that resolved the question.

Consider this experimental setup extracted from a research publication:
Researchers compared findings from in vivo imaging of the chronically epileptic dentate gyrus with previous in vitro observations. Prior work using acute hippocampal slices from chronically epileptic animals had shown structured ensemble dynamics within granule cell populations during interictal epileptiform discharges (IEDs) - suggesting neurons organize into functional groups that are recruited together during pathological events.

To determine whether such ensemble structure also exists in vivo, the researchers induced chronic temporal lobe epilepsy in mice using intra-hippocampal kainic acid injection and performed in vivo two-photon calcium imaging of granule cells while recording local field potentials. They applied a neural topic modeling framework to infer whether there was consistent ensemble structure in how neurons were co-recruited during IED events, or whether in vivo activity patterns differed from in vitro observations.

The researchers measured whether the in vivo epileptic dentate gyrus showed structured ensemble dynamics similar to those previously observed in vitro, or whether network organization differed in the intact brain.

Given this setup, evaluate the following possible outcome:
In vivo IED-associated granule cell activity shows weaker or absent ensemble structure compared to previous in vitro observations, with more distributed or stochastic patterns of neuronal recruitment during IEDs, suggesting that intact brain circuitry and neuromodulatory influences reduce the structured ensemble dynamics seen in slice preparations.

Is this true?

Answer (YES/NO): NO